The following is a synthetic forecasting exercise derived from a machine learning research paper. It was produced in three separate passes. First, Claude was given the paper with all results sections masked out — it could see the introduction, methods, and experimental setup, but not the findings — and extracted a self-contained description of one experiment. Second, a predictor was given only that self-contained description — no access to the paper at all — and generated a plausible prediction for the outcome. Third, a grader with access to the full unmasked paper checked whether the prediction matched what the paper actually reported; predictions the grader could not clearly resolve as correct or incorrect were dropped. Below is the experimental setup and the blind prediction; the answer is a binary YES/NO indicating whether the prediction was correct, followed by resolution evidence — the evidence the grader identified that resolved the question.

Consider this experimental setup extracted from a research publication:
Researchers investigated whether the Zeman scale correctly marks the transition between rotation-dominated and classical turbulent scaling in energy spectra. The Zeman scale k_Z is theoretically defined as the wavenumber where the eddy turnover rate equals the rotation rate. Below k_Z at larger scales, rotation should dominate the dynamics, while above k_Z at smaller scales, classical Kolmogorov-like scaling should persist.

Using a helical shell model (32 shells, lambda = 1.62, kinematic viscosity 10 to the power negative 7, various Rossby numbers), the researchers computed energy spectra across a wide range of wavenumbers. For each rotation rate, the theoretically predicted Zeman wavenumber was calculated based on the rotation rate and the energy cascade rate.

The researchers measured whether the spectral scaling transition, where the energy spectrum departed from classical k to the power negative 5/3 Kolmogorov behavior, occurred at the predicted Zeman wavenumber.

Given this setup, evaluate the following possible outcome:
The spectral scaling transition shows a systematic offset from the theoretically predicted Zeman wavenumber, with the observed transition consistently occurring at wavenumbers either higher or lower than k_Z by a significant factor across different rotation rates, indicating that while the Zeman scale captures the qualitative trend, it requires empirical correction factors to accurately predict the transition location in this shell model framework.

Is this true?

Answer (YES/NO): NO